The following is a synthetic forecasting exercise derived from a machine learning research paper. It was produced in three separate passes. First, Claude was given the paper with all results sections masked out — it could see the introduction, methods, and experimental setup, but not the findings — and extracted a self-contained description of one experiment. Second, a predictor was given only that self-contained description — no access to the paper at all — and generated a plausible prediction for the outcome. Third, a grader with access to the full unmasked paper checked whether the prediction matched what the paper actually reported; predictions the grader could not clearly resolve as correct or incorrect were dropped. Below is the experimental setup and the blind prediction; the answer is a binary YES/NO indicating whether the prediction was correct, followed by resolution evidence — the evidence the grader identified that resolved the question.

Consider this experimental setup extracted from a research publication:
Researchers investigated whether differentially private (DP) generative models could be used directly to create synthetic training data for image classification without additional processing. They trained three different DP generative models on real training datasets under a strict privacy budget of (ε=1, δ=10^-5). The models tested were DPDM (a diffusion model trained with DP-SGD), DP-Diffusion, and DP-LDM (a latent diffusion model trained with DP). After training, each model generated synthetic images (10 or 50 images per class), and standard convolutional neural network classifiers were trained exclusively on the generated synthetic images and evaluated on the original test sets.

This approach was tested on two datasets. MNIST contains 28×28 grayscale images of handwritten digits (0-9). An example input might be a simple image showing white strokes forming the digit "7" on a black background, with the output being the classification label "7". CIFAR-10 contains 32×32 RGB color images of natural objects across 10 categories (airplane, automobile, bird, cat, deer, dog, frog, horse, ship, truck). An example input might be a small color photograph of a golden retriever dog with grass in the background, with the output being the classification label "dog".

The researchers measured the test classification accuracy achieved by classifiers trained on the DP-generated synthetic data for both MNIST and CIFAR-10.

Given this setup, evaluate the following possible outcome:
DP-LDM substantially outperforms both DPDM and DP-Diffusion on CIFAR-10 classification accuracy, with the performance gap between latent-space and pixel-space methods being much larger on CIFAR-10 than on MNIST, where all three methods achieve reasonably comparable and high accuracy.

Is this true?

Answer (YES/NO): NO